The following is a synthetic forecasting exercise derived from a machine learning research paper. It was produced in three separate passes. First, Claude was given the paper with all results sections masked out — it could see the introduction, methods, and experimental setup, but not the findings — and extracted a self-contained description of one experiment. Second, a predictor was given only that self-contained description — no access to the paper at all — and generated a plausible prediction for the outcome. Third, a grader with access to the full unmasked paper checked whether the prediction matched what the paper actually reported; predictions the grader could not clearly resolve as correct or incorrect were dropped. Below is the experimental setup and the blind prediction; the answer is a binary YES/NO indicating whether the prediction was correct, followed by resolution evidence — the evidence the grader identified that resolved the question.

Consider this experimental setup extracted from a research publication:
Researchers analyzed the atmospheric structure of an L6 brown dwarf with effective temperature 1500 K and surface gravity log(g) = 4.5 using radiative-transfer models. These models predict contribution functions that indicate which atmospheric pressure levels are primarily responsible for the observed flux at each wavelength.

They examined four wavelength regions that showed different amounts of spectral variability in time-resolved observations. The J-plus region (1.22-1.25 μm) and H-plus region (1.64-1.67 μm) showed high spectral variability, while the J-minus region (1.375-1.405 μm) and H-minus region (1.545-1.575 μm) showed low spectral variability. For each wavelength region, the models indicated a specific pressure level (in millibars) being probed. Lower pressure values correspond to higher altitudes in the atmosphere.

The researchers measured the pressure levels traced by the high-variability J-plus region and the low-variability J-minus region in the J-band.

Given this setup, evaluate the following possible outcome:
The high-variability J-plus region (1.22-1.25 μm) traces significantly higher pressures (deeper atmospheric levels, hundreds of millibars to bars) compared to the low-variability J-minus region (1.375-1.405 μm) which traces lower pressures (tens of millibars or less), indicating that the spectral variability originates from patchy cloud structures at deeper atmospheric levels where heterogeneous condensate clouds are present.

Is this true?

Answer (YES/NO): NO